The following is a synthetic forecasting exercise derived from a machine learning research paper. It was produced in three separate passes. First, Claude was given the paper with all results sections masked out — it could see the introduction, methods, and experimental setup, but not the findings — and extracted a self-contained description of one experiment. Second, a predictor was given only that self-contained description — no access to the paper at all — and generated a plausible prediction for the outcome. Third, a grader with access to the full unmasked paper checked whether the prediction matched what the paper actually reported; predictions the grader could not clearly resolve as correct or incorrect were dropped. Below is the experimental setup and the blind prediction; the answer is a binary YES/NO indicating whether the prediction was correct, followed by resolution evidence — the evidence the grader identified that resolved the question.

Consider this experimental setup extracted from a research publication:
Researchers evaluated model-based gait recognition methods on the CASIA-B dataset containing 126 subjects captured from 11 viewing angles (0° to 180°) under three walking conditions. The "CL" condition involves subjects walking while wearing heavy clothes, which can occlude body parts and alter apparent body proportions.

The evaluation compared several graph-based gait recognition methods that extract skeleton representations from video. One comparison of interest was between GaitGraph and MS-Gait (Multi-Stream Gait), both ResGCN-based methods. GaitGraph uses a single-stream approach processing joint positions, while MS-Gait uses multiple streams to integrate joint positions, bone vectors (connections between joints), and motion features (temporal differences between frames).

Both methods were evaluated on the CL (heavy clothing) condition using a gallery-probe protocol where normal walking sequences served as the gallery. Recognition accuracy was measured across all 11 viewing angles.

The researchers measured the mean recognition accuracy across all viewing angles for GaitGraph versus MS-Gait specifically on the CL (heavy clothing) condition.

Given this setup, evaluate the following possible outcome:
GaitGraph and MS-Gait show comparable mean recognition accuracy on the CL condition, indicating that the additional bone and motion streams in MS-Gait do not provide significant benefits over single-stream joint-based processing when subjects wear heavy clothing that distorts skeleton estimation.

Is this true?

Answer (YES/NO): NO